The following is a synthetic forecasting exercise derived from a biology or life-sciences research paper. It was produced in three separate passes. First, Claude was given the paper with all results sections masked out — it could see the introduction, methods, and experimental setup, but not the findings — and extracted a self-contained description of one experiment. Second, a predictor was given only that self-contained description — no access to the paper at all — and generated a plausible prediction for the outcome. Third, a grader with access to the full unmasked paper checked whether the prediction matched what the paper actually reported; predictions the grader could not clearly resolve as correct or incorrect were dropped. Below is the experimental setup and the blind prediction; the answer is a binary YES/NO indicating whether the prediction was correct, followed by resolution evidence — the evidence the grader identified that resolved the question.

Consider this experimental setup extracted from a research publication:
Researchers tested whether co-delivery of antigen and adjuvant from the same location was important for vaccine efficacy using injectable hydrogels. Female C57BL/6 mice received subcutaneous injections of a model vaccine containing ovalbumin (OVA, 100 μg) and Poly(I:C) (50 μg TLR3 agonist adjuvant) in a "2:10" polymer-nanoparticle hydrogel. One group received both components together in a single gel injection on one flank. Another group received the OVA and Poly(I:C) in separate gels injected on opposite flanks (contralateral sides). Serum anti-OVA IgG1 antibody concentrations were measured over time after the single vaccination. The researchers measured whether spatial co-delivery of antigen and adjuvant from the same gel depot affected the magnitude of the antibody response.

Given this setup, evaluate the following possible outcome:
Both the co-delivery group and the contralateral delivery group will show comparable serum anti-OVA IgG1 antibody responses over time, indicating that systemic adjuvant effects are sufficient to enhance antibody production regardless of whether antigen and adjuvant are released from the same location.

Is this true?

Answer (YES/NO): NO